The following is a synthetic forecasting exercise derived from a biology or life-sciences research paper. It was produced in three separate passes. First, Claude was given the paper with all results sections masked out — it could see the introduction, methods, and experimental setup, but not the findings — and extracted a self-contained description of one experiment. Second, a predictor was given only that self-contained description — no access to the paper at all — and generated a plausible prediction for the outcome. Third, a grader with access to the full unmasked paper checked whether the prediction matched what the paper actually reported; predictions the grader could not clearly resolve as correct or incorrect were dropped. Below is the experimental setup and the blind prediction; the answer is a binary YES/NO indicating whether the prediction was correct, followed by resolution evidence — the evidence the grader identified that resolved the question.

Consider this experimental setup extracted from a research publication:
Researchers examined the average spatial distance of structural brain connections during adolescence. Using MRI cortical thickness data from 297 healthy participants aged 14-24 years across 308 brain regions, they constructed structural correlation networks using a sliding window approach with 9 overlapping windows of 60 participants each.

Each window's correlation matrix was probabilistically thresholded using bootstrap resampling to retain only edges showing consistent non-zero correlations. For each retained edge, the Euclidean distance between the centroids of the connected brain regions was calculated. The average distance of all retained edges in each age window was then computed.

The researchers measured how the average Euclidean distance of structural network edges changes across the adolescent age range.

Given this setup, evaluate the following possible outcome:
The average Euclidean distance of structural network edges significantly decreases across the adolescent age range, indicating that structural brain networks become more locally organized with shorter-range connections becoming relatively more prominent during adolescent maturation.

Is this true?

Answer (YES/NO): YES